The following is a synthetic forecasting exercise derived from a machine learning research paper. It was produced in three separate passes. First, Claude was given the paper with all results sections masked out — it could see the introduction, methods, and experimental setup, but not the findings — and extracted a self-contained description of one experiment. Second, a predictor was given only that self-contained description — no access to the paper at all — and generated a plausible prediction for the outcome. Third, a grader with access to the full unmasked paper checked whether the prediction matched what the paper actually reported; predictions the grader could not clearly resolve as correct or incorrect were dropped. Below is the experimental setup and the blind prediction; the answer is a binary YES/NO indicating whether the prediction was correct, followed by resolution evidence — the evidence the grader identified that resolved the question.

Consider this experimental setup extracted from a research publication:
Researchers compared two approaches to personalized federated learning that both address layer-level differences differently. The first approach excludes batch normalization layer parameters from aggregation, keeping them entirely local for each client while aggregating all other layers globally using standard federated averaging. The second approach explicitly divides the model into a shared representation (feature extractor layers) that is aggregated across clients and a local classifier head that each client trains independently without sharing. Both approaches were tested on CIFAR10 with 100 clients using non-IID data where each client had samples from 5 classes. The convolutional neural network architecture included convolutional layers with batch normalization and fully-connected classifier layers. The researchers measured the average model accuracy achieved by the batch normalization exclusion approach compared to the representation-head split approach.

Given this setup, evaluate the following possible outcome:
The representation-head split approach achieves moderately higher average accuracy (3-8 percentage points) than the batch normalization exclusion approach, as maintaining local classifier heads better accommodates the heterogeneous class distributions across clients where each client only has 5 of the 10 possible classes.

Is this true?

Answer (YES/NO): NO